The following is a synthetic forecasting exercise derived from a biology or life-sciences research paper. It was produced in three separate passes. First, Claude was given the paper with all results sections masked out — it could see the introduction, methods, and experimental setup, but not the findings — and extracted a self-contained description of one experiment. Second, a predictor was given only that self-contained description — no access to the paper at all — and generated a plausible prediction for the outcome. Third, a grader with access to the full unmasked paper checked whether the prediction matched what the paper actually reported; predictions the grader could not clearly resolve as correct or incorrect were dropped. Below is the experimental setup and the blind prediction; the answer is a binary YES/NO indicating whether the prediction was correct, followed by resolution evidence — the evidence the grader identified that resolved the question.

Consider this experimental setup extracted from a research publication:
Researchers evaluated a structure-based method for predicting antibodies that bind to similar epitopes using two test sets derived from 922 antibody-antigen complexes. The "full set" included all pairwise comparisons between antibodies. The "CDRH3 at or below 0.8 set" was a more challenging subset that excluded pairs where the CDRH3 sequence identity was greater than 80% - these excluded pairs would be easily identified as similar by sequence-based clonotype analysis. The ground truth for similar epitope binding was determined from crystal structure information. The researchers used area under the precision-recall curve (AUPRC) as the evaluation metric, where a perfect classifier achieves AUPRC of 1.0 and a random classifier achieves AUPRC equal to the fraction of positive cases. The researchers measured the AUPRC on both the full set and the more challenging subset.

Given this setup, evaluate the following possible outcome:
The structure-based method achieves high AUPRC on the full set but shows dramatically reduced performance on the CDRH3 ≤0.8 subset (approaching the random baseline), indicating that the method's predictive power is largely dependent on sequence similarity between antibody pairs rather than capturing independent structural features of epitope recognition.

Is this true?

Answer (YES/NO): NO